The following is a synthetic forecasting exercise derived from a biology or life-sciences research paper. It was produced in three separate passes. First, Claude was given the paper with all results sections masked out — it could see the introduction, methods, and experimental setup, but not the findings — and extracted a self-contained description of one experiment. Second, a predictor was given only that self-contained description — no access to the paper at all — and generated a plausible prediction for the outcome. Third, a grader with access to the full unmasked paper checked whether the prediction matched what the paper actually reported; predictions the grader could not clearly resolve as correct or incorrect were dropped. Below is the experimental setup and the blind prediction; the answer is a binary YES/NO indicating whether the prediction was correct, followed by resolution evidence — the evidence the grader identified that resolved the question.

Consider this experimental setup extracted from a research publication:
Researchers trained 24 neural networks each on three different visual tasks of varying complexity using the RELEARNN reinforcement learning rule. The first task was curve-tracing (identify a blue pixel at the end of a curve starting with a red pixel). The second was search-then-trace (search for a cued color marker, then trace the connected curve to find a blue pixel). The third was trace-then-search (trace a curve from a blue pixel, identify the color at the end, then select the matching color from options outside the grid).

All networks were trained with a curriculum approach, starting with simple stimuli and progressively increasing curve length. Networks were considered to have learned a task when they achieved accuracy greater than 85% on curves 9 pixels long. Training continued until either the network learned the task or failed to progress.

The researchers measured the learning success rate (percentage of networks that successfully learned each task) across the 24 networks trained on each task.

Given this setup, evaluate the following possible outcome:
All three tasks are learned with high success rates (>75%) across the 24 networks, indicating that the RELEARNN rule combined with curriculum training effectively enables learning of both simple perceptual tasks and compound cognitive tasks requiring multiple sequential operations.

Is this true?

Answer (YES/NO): NO